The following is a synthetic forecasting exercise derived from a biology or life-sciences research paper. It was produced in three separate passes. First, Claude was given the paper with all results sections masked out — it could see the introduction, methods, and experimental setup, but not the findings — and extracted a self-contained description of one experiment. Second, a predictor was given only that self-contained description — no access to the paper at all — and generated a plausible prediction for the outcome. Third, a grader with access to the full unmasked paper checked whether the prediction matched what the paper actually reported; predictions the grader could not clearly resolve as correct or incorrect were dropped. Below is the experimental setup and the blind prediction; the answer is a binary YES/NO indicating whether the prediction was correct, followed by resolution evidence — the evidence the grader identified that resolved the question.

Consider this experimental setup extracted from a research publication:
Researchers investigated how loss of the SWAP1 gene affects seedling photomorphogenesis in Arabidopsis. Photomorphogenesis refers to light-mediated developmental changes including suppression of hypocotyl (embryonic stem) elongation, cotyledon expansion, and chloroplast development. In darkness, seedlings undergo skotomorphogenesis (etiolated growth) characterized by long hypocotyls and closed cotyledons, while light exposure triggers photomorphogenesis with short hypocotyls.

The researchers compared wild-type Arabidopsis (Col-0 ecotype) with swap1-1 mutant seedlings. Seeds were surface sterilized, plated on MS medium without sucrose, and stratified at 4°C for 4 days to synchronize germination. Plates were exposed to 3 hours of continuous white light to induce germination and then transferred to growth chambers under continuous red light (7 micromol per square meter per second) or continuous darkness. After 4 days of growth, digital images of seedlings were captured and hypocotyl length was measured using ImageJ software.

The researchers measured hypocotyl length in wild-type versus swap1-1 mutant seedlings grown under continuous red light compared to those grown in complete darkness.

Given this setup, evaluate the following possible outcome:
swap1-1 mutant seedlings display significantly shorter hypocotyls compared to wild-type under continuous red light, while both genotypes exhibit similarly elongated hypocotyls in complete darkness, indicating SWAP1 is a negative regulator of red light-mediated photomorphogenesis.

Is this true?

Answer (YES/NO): NO